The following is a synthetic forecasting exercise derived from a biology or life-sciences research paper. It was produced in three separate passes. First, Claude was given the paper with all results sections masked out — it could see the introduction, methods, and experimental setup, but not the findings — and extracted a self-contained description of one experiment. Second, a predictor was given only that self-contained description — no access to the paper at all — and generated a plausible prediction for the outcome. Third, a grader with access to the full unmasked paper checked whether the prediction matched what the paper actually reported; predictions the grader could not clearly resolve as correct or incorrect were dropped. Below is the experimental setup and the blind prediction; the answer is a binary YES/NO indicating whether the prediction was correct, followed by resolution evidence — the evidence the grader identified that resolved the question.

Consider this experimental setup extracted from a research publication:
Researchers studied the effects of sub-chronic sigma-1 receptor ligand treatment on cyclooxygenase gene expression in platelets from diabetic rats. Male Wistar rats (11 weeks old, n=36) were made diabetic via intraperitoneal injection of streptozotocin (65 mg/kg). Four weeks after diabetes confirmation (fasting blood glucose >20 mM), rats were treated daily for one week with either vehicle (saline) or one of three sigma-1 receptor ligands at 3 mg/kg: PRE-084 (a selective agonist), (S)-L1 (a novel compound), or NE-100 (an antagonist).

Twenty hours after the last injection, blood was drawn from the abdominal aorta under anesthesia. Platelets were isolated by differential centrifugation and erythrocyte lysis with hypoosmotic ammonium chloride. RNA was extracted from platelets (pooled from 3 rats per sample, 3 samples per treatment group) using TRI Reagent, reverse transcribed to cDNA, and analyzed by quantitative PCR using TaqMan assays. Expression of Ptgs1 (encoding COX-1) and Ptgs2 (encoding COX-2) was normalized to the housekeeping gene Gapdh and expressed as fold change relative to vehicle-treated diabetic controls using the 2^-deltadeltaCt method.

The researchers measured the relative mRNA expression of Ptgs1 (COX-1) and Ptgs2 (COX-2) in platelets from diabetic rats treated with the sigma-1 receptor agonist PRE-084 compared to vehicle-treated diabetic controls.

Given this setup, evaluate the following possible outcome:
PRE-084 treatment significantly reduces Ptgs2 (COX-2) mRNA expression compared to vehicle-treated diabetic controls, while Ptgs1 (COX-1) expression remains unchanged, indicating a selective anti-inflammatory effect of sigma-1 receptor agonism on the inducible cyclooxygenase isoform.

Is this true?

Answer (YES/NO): NO